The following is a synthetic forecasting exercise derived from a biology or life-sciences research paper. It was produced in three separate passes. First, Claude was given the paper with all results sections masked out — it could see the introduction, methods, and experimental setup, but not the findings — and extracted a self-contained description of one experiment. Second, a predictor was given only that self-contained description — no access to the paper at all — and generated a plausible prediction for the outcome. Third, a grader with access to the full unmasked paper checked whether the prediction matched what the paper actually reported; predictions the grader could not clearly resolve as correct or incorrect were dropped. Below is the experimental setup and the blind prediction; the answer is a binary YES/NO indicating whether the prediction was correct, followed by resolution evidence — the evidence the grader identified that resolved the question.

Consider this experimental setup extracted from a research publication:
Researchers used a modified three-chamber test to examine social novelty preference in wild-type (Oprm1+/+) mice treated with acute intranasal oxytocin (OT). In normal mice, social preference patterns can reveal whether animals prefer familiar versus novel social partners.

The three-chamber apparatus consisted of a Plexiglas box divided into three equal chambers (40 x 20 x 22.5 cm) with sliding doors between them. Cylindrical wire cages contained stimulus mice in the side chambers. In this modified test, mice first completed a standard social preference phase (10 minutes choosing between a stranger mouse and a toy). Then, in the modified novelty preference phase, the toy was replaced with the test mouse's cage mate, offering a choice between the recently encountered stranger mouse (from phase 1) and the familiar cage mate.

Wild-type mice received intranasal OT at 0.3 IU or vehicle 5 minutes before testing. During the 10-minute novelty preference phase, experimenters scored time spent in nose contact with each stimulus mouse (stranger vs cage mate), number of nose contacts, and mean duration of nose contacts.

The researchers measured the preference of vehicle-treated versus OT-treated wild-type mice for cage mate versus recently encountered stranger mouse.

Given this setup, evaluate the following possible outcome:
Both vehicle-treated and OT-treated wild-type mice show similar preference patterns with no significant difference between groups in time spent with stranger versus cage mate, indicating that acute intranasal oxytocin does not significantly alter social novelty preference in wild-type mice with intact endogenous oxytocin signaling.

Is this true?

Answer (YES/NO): NO